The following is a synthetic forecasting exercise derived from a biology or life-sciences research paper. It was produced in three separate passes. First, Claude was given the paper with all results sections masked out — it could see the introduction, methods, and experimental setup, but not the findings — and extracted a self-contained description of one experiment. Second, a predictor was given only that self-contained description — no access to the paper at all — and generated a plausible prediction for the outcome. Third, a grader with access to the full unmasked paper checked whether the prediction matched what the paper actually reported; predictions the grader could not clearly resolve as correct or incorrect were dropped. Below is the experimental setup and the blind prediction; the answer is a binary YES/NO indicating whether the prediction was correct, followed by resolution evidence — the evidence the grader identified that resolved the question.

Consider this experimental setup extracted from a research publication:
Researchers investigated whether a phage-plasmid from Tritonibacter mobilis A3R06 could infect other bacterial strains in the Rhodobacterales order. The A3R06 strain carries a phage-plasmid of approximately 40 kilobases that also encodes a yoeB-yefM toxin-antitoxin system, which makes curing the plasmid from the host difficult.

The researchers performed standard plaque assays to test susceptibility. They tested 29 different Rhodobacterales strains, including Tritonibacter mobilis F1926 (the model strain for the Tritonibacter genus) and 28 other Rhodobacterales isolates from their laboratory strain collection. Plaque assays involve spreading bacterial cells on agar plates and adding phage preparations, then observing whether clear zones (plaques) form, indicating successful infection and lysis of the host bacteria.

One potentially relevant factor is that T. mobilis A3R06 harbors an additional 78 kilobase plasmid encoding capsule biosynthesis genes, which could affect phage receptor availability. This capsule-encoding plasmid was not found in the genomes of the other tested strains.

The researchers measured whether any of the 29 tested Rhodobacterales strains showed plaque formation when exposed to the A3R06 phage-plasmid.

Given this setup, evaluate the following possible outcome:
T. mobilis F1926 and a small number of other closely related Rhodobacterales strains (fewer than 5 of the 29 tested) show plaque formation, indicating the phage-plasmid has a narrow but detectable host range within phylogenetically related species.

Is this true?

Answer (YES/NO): NO